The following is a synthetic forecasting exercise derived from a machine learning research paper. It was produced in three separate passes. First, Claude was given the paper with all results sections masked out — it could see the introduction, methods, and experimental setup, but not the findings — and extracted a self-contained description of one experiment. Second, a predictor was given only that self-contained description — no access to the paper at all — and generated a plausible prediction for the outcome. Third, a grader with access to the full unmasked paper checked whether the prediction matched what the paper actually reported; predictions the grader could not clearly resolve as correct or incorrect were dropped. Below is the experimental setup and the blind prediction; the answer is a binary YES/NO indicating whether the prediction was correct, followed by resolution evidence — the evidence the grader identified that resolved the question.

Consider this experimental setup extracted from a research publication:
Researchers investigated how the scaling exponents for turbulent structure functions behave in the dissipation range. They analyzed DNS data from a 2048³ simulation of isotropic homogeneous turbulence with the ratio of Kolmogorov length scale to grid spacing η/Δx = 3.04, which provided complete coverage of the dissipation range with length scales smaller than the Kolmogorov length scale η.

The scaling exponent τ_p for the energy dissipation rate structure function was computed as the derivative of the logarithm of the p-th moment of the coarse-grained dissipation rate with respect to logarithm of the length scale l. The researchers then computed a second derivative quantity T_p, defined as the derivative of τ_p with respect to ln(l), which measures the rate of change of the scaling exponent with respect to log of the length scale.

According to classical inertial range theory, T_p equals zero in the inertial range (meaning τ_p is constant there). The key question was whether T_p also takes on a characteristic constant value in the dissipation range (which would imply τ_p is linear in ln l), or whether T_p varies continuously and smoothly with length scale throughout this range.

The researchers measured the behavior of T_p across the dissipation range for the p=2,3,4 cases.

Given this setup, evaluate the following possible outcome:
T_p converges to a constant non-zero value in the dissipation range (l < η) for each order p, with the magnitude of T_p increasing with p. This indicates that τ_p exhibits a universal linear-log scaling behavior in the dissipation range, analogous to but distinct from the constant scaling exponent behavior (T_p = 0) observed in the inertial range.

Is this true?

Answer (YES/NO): NO